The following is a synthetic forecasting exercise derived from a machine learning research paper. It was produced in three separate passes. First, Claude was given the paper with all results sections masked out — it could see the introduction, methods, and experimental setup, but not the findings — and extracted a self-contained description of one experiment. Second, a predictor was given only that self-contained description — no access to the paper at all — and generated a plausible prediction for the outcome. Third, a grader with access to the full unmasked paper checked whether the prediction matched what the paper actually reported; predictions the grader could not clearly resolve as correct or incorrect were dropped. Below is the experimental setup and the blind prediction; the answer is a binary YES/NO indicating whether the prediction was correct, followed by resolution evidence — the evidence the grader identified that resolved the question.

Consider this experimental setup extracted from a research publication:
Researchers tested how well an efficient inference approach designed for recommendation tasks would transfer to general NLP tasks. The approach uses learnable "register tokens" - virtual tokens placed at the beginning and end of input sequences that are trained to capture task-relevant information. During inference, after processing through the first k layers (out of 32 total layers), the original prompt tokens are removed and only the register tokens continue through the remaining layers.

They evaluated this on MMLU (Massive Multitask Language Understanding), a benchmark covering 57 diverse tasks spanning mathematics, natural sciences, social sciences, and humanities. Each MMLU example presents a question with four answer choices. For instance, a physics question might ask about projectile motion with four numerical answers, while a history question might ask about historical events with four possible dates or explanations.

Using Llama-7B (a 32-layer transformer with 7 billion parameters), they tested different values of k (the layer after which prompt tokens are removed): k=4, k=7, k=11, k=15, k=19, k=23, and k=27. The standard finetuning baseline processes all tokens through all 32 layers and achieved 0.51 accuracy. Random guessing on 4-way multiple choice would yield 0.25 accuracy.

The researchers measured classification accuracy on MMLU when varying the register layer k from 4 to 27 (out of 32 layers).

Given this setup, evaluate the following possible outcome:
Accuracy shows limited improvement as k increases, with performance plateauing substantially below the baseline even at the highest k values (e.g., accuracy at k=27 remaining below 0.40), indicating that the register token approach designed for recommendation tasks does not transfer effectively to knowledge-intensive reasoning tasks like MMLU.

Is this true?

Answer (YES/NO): NO